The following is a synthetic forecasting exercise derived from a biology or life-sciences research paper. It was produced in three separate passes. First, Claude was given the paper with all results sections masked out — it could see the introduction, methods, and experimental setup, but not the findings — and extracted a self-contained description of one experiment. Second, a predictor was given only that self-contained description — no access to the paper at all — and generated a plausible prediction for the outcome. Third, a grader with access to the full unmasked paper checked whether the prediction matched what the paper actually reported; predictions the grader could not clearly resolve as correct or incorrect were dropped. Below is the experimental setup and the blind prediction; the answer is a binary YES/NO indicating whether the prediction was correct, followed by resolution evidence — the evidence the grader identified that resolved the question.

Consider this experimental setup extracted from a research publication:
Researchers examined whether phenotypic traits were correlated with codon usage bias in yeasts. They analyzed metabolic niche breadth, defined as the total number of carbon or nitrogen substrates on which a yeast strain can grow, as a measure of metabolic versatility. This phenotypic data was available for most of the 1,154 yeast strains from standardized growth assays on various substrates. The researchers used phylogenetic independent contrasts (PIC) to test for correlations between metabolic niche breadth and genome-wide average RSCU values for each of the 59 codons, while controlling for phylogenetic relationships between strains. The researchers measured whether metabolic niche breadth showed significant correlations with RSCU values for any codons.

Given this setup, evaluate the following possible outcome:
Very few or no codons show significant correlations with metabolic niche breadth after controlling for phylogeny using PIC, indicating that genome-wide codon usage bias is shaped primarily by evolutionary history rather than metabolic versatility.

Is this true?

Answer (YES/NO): YES